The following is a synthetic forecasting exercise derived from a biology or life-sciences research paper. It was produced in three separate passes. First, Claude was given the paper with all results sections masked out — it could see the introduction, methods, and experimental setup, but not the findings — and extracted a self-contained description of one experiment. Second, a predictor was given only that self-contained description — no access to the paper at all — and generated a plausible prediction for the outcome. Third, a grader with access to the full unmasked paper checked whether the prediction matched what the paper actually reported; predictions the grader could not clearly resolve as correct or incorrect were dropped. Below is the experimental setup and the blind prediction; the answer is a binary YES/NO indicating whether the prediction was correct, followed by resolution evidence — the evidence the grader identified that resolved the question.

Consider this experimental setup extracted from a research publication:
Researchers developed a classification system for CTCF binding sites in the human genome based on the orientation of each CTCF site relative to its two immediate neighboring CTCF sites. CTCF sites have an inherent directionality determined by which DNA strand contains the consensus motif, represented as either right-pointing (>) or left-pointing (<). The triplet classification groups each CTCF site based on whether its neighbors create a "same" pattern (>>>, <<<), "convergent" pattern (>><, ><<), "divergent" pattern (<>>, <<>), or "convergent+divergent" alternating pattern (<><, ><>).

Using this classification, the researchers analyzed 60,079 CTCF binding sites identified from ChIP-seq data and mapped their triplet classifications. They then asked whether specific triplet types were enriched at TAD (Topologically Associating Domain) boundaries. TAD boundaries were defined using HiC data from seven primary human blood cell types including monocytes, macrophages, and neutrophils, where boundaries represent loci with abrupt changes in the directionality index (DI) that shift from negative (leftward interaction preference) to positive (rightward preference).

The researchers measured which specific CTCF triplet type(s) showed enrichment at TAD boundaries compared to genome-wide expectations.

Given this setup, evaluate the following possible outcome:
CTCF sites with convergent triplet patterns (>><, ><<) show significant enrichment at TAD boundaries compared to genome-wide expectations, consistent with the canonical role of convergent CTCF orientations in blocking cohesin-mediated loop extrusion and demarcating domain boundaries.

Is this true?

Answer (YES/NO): NO